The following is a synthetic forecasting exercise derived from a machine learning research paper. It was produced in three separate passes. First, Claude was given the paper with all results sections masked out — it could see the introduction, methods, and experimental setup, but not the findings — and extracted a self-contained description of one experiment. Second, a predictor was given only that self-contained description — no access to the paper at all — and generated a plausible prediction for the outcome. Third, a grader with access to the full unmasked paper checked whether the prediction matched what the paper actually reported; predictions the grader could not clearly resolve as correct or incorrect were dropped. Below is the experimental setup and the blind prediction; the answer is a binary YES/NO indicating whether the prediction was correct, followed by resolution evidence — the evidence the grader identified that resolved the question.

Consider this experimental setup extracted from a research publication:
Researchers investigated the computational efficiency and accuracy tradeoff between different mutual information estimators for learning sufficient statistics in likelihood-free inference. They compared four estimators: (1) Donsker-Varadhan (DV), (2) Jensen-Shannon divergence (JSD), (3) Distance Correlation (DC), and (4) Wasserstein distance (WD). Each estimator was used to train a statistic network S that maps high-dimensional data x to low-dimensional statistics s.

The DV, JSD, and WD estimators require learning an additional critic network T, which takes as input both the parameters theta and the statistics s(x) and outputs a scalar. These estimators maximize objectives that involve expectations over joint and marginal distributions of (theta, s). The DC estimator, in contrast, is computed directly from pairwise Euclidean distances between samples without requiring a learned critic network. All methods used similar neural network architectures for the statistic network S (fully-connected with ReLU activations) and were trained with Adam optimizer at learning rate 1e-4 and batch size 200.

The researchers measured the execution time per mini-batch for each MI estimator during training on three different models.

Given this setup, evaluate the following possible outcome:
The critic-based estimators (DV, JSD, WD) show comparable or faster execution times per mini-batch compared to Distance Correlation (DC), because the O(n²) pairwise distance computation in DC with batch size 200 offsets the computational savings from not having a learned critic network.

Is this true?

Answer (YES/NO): NO